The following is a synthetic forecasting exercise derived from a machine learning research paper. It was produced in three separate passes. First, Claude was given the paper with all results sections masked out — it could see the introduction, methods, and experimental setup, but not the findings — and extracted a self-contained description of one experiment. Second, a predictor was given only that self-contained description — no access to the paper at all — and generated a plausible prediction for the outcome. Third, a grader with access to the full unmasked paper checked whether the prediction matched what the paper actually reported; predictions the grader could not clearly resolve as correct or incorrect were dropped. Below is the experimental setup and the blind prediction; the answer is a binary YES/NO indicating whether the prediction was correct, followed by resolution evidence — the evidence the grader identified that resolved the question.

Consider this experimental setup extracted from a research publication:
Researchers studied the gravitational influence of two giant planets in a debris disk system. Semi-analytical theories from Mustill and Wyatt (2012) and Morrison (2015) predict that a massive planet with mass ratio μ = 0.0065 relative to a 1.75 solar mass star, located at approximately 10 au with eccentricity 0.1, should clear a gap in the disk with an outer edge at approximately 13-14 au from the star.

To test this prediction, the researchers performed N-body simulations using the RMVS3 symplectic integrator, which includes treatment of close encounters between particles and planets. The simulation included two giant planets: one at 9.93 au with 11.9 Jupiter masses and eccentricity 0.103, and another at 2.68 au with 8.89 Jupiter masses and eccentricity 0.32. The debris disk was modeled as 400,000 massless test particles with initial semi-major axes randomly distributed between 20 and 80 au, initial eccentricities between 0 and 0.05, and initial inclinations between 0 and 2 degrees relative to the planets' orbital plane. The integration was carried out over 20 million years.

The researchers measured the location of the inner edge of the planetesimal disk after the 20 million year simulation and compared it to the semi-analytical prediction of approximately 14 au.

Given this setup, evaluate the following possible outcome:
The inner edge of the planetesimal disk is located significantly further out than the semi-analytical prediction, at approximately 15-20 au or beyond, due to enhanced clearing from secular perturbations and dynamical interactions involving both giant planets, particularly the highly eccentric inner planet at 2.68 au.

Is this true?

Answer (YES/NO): YES